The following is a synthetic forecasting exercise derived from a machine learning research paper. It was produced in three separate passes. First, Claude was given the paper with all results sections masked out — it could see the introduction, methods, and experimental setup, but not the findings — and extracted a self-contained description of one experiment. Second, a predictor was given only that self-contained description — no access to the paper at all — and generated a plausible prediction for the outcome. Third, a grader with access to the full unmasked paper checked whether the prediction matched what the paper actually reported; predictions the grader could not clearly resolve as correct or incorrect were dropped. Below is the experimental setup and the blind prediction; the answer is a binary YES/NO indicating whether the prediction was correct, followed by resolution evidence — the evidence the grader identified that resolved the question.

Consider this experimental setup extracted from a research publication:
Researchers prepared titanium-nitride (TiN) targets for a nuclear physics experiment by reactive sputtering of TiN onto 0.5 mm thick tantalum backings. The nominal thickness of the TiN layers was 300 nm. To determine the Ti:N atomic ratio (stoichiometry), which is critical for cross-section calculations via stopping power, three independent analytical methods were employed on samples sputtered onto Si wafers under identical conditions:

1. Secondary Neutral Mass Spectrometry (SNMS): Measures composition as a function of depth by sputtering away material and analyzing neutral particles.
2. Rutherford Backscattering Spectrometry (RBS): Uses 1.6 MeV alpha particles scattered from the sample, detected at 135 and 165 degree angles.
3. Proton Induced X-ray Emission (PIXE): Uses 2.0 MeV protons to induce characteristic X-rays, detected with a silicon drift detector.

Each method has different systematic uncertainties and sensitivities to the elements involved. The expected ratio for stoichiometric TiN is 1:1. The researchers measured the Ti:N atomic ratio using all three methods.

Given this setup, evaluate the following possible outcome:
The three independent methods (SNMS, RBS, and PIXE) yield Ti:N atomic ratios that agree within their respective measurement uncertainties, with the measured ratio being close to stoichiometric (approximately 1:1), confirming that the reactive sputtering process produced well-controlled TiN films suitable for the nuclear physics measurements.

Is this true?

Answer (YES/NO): YES